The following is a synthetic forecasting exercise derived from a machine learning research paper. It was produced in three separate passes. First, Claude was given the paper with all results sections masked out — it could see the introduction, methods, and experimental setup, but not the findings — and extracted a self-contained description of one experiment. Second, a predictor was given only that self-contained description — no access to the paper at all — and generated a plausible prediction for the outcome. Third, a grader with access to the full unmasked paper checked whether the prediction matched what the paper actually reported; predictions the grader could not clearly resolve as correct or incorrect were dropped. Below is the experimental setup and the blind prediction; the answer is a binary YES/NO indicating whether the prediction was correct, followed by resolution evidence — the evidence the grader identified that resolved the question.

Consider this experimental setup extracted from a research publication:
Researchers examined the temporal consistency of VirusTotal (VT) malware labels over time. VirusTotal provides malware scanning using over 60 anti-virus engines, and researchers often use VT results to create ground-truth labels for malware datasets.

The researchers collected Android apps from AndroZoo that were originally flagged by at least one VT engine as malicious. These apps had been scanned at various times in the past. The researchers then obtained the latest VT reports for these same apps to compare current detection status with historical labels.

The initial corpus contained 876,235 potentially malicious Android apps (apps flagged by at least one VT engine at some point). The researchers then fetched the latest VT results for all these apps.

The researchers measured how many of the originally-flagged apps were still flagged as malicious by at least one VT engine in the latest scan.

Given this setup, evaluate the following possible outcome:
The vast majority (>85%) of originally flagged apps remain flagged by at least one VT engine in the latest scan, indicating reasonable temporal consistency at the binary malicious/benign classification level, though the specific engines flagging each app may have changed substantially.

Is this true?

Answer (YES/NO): NO